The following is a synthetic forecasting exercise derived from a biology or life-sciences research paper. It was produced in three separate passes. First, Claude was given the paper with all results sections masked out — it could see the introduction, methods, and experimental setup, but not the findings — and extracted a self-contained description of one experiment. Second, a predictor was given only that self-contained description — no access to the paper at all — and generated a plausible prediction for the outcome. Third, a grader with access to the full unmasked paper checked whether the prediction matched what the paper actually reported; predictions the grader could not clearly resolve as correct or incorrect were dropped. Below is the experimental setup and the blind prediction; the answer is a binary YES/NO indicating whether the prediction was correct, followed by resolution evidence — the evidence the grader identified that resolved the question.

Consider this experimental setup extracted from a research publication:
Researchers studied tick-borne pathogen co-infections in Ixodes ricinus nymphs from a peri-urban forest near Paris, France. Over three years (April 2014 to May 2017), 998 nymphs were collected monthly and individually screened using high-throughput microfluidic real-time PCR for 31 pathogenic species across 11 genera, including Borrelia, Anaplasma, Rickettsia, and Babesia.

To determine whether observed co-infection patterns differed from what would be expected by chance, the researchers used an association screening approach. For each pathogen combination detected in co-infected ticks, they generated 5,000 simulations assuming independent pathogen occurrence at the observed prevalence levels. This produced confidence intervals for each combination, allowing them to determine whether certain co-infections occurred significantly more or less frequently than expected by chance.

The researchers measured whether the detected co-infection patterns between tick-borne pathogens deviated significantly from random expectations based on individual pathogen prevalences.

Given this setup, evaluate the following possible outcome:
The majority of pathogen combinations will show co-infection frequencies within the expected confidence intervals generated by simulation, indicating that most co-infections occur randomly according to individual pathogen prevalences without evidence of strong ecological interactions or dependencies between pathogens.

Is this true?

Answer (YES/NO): YES